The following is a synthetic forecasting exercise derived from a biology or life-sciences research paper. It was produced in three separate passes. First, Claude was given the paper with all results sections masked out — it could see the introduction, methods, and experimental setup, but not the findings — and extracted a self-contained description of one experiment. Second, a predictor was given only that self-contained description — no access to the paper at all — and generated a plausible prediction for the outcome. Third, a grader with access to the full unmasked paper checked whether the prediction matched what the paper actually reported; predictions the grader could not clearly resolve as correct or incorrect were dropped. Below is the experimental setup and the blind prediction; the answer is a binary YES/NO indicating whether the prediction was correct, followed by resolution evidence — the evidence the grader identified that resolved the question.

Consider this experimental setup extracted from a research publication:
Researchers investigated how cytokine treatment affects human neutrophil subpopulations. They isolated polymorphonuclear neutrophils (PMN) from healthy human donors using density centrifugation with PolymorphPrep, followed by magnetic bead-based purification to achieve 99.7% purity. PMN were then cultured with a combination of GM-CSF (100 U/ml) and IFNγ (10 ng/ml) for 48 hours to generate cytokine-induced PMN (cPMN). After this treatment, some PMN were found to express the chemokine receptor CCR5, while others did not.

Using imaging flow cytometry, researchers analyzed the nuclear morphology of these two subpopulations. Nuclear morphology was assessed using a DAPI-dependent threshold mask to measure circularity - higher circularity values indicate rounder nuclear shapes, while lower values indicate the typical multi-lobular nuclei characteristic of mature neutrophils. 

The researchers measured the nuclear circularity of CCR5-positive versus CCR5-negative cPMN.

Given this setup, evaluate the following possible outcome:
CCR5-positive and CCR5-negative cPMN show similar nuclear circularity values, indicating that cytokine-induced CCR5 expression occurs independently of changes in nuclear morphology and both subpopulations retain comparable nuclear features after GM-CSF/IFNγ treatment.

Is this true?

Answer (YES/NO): NO